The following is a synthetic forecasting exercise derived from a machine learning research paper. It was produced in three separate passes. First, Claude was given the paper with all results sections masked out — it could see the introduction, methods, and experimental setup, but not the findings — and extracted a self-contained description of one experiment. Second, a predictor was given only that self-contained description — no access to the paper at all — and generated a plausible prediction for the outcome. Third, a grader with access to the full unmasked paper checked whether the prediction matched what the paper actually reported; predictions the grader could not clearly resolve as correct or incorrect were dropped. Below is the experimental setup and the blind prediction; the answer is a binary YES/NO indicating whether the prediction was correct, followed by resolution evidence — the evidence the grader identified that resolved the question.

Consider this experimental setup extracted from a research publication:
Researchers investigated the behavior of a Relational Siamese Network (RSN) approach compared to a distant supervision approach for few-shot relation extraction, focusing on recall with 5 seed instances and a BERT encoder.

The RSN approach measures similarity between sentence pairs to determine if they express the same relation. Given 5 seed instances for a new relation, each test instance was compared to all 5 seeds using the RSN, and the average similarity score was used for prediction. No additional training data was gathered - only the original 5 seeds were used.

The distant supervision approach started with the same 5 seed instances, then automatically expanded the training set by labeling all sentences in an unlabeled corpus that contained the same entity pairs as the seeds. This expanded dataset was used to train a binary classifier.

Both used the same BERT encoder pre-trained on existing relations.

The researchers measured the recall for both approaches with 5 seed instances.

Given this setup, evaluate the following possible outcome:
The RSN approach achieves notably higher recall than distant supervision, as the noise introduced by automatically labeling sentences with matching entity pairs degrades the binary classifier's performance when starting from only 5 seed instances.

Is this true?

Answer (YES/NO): NO